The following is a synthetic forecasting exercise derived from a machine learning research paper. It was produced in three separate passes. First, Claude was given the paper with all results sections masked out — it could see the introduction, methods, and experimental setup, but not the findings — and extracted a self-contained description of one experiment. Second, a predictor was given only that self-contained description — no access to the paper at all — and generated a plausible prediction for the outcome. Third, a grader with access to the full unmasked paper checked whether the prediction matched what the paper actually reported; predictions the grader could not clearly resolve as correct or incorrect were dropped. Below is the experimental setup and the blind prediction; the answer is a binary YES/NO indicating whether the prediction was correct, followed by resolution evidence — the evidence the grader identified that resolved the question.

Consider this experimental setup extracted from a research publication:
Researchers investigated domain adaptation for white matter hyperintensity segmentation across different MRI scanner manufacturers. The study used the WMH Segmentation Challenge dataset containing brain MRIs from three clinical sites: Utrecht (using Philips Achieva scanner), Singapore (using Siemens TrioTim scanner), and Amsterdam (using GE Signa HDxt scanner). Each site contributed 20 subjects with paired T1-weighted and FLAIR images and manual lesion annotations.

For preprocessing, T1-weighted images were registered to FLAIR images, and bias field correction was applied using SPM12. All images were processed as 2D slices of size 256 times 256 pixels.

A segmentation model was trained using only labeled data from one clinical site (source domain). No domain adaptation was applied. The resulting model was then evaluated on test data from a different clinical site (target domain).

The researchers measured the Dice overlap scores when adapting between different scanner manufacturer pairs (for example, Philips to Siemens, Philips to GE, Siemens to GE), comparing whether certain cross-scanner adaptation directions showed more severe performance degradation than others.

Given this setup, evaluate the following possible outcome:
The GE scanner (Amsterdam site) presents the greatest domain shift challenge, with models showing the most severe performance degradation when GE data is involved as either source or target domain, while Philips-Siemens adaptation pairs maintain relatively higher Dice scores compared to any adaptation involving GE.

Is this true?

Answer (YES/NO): NO